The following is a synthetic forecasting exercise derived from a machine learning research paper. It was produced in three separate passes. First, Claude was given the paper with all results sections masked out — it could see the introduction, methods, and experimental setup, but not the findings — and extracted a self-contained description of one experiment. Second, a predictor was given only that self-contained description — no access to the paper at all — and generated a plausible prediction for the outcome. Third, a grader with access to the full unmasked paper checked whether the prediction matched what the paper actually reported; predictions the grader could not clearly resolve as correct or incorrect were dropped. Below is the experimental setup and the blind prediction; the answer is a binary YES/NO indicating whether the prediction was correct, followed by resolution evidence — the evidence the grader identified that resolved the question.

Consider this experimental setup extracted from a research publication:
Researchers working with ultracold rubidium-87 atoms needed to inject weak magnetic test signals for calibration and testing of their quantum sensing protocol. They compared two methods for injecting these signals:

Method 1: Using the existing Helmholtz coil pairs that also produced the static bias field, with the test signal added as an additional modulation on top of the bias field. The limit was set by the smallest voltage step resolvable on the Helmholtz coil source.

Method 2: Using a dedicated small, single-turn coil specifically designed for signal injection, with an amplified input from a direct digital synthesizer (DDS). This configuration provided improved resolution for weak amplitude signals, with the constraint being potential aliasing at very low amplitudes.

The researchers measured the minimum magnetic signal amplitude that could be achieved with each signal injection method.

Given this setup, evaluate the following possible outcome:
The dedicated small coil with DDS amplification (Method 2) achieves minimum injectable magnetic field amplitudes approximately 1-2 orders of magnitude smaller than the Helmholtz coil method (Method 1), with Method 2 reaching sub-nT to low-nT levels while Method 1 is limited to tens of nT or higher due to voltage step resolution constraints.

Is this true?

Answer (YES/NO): NO